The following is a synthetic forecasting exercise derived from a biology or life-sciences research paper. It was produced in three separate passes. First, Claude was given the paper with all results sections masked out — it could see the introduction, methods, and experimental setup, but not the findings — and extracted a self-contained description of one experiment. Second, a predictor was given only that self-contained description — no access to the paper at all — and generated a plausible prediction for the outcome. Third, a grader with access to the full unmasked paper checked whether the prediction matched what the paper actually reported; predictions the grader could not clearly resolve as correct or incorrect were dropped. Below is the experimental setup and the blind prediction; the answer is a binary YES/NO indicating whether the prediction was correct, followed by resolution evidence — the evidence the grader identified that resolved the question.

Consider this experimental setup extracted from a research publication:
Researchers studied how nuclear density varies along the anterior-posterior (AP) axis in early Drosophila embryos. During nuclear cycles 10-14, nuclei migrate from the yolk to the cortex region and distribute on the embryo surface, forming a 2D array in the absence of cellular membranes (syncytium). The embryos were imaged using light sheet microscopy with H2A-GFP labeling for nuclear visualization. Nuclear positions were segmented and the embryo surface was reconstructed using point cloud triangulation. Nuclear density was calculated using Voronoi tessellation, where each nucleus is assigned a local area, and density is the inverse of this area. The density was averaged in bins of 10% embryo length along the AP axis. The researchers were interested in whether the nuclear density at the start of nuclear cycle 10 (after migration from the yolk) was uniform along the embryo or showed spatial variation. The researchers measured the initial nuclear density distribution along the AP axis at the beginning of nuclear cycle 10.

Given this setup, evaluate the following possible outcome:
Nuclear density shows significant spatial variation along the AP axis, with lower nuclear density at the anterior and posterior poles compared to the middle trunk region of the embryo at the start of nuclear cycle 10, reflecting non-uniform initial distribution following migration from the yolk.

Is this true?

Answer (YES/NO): YES